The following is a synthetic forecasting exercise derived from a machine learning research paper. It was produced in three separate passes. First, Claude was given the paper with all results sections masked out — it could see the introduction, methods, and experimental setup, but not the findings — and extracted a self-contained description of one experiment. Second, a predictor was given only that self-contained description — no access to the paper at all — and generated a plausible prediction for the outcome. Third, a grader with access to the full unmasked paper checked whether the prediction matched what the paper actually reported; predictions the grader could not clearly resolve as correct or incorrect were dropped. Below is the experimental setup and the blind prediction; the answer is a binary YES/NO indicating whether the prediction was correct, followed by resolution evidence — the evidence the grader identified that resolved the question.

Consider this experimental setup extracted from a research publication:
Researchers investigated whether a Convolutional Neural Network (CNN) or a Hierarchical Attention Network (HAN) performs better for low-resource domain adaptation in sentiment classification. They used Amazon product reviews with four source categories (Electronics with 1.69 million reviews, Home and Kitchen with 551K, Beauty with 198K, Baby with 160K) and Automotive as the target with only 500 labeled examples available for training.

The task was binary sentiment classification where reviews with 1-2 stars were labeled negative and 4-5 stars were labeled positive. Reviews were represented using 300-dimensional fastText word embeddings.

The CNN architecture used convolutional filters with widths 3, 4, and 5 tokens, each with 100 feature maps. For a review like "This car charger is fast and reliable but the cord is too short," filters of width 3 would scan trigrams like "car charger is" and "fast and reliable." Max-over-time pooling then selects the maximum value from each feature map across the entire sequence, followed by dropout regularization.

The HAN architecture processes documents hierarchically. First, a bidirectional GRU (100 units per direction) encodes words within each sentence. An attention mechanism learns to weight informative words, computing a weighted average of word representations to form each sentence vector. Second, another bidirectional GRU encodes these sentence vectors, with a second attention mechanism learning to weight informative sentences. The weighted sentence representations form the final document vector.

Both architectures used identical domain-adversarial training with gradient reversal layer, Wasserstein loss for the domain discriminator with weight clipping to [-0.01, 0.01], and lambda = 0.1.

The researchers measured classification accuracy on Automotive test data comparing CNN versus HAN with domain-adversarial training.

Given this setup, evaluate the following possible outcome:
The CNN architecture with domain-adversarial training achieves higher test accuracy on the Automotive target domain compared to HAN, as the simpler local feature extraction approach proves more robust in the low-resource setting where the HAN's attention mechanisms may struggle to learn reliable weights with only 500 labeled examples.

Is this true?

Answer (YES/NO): YES